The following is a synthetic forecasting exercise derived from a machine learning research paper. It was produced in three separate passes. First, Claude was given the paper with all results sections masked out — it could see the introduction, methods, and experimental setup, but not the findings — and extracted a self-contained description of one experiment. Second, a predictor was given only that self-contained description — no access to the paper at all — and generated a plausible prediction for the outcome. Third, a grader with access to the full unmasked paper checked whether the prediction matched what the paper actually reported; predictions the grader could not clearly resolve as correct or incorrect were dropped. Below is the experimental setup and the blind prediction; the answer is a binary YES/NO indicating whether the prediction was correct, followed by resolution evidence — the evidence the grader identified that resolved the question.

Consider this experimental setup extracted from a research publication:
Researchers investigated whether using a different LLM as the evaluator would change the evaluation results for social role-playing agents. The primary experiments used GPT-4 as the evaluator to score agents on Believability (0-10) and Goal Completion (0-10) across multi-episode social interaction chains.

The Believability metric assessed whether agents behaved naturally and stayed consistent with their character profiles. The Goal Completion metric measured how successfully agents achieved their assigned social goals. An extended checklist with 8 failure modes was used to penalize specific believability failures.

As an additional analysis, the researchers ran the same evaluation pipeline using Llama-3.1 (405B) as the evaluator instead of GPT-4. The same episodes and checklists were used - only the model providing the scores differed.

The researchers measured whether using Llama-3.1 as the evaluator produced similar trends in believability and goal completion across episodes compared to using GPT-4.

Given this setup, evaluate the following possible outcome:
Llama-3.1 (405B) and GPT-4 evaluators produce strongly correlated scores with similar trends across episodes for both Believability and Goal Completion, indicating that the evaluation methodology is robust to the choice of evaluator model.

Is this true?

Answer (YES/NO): NO